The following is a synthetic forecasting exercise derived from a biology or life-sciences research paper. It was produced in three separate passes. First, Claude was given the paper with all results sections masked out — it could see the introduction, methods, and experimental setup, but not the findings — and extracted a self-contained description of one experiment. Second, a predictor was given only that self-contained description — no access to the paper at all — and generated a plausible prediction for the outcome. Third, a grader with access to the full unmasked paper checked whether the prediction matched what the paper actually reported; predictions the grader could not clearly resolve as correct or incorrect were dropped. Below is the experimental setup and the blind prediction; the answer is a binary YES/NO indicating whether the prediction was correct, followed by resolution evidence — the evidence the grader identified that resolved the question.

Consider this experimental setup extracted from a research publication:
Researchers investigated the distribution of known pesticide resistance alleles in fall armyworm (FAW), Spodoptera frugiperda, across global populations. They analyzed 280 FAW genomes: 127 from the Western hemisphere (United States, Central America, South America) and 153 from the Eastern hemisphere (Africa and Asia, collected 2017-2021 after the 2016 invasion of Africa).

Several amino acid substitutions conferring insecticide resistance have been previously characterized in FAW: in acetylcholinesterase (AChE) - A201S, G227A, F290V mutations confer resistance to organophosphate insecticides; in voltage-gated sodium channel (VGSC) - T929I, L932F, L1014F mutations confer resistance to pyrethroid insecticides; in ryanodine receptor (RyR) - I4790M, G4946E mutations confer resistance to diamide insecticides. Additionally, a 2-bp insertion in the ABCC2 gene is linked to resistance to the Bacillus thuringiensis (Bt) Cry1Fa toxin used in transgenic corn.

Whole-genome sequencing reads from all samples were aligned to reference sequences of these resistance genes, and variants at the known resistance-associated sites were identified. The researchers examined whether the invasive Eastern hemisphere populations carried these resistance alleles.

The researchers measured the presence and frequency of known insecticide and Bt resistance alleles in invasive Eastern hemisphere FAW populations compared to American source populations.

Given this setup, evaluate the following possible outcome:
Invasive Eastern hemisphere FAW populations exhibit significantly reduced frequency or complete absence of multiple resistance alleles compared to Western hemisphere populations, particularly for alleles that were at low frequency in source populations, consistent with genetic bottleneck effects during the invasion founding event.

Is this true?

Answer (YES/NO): NO